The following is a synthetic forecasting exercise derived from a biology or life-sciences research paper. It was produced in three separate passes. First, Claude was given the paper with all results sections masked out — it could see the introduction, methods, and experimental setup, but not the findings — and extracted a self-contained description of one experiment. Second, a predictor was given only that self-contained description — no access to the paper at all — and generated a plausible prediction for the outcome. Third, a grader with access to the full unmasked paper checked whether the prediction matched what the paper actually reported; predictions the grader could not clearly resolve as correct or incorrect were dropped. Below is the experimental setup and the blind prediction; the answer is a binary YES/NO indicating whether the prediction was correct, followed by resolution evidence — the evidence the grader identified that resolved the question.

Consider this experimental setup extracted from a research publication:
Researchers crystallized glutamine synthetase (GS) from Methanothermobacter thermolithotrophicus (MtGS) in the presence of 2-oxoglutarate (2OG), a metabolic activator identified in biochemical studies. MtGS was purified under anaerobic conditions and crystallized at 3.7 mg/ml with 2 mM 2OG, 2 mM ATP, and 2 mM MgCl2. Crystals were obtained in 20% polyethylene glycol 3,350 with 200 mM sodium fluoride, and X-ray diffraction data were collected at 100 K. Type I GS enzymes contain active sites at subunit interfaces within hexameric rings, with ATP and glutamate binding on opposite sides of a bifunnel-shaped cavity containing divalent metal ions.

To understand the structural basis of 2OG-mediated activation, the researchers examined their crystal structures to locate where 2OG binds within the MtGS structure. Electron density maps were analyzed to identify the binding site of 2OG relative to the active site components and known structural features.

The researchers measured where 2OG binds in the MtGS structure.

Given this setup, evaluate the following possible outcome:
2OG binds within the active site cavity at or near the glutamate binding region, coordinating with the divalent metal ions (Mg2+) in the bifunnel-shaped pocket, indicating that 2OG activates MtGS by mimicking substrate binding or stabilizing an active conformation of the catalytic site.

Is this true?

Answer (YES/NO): NO